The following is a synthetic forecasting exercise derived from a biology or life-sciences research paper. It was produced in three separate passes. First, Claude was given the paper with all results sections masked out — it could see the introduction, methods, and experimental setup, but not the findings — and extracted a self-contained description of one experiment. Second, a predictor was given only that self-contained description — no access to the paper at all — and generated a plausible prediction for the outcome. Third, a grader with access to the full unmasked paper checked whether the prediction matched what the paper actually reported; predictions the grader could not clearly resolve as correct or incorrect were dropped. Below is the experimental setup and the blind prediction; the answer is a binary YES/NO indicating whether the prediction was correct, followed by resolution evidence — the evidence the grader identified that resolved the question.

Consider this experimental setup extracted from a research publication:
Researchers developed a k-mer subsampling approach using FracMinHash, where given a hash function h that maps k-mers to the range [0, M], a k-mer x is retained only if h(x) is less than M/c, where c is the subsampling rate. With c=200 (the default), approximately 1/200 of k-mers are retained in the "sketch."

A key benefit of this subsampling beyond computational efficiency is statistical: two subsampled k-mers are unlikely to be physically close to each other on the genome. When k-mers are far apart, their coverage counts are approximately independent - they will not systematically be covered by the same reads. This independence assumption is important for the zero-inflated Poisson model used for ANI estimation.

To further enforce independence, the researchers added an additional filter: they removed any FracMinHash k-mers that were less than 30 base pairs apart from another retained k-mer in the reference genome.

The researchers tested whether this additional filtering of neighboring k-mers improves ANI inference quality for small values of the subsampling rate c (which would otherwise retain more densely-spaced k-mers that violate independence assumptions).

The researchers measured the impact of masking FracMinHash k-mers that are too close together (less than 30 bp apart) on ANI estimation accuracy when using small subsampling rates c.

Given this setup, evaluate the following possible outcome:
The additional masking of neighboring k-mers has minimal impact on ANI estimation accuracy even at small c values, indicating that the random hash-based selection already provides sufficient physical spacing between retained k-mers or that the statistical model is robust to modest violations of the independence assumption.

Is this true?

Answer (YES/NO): NO